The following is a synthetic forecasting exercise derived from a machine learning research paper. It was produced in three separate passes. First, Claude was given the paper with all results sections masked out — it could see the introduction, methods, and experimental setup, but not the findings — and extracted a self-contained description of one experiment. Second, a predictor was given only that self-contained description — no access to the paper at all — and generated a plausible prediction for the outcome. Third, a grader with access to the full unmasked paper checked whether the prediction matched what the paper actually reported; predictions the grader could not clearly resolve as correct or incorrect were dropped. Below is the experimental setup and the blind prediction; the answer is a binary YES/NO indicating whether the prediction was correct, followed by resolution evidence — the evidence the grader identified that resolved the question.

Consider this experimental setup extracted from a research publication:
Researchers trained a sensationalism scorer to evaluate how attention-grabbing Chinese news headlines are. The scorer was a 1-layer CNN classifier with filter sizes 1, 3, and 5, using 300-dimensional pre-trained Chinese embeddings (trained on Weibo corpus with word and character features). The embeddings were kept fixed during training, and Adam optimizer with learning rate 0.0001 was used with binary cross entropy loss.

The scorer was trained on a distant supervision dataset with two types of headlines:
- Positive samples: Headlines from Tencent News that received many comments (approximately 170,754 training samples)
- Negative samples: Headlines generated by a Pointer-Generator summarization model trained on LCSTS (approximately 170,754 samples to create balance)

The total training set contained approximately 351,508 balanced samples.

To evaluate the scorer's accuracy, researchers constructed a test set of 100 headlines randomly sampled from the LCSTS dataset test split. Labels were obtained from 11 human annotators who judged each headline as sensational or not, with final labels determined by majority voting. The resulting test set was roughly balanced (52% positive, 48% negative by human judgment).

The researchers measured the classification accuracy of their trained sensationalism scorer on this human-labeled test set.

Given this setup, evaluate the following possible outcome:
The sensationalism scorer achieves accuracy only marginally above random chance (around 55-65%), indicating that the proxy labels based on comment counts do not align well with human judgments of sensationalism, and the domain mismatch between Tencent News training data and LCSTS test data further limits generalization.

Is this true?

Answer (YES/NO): YES